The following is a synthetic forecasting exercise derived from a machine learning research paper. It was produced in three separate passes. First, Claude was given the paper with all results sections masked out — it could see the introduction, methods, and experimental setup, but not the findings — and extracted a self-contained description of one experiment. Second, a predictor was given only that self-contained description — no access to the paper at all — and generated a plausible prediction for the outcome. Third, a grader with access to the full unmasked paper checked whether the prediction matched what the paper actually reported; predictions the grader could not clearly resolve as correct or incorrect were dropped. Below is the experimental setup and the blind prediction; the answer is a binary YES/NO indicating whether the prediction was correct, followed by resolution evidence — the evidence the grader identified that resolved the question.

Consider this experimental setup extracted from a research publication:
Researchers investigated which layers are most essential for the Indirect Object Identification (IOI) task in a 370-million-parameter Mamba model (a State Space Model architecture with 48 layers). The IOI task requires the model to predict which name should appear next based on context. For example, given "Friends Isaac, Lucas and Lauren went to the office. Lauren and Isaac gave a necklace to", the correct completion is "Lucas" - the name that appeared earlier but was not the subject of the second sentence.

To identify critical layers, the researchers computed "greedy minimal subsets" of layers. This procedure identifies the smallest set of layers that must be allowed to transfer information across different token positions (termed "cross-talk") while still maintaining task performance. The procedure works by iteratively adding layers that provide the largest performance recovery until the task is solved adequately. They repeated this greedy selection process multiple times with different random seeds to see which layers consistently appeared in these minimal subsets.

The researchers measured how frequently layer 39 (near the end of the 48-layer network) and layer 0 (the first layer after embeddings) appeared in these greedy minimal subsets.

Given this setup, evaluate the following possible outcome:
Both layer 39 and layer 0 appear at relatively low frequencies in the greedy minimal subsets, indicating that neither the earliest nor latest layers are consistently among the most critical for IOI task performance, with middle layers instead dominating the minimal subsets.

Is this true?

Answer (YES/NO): NO